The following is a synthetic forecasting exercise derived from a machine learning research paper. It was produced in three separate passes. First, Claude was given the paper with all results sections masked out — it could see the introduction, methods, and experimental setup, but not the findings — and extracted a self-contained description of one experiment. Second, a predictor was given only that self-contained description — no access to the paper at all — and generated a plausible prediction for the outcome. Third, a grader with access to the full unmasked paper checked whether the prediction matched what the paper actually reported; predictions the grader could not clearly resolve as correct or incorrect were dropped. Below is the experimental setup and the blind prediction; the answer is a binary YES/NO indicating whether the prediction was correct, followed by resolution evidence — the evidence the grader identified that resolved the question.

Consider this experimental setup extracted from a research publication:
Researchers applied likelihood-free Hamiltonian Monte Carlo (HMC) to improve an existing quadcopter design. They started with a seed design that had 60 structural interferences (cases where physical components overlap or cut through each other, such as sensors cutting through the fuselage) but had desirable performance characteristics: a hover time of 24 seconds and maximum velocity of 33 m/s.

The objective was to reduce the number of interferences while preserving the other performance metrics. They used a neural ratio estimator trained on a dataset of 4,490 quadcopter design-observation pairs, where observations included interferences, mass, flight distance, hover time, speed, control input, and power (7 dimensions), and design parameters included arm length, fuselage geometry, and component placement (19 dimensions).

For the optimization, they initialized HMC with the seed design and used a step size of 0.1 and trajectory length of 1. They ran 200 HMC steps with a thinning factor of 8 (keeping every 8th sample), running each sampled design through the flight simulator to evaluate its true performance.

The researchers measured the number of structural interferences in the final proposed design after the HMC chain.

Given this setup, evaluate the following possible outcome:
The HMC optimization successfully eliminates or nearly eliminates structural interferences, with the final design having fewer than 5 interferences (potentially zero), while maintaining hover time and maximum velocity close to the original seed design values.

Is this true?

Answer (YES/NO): YES